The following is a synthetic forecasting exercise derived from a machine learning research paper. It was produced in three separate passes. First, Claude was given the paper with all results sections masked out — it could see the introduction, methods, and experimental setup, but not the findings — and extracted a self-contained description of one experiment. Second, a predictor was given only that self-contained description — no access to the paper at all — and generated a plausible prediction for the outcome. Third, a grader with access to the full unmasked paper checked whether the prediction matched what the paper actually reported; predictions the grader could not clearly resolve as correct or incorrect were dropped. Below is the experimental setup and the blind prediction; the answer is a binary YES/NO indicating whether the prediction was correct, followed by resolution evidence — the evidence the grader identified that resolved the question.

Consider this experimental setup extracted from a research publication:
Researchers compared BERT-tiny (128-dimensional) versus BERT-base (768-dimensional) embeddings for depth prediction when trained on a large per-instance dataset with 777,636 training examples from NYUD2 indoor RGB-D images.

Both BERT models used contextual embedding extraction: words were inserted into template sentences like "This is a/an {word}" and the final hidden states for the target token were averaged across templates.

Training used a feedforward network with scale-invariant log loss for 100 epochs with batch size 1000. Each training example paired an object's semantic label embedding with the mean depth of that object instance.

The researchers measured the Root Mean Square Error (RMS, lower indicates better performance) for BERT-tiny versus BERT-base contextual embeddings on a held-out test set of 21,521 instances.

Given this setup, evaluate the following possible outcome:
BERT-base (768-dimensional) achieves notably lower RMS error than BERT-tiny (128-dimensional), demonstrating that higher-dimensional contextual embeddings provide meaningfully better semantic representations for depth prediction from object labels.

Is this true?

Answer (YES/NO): NO